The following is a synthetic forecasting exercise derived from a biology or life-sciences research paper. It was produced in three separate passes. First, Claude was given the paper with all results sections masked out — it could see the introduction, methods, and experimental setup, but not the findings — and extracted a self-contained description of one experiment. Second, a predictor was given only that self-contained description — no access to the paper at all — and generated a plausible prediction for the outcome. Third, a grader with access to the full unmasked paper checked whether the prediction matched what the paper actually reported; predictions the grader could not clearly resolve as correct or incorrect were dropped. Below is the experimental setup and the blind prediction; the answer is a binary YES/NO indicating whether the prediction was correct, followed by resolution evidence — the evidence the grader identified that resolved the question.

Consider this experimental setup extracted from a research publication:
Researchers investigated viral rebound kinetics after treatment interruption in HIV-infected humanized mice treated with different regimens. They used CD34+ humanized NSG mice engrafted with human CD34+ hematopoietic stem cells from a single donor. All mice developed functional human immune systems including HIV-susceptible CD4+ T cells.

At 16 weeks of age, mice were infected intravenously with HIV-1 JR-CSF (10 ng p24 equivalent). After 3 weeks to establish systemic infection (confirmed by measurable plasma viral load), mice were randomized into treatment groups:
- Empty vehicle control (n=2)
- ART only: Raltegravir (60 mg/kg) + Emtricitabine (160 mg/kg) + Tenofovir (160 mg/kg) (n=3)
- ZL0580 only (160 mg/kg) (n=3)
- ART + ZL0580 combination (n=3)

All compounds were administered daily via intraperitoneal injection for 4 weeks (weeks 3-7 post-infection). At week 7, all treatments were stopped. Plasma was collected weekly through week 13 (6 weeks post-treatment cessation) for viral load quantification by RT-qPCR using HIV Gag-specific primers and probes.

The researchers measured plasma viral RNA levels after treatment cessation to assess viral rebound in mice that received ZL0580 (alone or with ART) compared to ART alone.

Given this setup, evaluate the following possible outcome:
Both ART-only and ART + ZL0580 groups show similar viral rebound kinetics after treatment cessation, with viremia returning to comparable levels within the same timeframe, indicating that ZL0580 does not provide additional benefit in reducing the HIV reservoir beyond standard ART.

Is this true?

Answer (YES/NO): NO